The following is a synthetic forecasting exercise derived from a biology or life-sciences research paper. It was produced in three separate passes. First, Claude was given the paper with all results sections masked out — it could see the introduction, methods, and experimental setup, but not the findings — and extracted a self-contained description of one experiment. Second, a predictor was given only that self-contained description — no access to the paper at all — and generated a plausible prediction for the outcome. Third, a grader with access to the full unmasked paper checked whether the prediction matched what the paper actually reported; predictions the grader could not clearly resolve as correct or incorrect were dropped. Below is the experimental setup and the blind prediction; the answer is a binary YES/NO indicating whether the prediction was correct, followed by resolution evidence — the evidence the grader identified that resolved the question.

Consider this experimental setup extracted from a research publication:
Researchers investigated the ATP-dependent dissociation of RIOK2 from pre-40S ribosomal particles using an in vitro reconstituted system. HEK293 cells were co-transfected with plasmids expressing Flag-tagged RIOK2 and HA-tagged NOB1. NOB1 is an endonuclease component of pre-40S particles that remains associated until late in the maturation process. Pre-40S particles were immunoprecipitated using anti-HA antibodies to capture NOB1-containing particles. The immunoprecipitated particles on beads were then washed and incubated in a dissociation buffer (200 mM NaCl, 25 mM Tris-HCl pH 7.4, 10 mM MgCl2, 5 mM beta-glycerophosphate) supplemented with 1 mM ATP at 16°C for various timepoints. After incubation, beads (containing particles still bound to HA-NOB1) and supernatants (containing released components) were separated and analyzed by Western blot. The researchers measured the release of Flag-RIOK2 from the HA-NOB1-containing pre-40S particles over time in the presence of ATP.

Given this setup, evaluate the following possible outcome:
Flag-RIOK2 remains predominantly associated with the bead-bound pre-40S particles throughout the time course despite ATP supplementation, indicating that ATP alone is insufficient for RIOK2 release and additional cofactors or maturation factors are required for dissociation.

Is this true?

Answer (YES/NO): NO